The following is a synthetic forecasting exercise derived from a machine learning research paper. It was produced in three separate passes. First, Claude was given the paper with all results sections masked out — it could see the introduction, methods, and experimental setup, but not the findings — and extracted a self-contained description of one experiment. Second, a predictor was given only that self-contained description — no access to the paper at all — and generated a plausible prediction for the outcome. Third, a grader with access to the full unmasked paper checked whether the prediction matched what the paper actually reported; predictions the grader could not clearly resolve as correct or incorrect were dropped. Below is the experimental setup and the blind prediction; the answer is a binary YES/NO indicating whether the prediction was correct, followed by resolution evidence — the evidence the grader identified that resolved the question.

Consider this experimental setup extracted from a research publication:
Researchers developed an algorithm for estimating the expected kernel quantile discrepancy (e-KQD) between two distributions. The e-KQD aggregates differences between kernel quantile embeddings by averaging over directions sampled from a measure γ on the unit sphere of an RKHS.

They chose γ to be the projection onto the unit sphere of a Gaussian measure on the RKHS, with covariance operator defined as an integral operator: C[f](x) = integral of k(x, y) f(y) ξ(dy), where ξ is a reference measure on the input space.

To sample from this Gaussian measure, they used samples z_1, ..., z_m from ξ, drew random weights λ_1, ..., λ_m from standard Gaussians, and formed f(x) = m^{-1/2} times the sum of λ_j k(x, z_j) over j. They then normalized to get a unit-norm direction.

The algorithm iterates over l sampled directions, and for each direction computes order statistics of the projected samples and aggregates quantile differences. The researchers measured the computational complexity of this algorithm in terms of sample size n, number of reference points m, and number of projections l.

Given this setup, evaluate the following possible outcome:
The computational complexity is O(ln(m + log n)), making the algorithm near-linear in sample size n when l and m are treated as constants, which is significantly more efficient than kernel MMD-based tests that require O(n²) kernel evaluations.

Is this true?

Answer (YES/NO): NO